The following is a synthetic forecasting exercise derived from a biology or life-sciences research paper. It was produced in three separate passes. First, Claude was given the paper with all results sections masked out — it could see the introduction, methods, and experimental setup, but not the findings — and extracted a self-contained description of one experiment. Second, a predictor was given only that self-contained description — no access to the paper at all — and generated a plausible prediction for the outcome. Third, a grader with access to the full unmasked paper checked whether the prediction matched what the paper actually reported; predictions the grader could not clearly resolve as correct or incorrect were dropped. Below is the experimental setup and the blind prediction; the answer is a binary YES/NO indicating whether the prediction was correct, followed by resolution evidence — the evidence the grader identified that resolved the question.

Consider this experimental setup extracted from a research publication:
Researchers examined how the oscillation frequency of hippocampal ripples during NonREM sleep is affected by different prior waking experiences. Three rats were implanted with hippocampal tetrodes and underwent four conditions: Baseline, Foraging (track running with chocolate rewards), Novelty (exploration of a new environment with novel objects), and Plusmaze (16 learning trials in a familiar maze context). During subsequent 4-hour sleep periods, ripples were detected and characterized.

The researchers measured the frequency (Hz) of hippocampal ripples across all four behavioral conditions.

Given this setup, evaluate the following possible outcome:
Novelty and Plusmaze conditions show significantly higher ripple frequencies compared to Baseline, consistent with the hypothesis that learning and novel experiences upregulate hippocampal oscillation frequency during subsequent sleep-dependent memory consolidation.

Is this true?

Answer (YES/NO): NO